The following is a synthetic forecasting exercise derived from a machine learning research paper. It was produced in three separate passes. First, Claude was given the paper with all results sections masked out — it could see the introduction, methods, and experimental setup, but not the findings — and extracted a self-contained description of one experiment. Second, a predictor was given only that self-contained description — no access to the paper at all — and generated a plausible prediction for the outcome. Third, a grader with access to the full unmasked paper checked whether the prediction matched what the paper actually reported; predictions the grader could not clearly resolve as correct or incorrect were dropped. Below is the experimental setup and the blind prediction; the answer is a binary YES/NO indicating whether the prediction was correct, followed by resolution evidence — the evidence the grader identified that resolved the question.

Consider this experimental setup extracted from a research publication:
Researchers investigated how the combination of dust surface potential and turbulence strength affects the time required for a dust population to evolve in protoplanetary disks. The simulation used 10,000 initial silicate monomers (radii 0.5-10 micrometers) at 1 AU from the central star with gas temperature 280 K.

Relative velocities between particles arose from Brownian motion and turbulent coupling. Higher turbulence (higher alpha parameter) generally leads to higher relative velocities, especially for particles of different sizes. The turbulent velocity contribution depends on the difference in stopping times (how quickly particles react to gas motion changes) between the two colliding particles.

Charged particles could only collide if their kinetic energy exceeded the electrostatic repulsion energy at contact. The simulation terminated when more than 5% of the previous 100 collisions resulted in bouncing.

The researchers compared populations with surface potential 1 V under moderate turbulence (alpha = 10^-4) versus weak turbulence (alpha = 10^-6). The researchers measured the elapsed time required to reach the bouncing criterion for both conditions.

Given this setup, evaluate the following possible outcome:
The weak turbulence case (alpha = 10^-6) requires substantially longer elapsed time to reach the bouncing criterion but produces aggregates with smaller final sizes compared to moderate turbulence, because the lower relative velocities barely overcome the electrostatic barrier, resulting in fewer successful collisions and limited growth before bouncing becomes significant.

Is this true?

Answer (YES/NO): NO